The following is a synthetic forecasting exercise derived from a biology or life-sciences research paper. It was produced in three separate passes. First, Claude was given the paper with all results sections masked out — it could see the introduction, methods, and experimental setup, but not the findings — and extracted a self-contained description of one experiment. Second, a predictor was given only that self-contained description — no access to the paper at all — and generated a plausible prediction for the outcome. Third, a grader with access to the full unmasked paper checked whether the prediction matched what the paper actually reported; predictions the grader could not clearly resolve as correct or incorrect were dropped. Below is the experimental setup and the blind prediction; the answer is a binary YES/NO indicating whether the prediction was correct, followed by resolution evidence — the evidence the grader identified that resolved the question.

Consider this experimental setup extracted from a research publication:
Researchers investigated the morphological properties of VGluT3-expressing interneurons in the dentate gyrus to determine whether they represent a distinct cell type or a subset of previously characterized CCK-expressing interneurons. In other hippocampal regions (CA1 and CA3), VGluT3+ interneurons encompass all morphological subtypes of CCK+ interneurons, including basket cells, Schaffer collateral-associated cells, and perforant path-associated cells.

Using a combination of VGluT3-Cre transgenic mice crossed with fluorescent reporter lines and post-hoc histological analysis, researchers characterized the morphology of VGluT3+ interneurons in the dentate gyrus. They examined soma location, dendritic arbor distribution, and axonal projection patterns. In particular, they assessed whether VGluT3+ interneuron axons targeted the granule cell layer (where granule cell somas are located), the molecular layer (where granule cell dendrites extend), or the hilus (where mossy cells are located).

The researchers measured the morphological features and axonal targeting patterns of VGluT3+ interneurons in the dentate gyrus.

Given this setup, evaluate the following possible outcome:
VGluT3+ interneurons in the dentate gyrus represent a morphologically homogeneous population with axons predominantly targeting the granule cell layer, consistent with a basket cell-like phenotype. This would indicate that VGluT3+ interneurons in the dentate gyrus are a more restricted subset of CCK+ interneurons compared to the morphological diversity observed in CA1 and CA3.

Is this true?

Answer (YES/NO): NO